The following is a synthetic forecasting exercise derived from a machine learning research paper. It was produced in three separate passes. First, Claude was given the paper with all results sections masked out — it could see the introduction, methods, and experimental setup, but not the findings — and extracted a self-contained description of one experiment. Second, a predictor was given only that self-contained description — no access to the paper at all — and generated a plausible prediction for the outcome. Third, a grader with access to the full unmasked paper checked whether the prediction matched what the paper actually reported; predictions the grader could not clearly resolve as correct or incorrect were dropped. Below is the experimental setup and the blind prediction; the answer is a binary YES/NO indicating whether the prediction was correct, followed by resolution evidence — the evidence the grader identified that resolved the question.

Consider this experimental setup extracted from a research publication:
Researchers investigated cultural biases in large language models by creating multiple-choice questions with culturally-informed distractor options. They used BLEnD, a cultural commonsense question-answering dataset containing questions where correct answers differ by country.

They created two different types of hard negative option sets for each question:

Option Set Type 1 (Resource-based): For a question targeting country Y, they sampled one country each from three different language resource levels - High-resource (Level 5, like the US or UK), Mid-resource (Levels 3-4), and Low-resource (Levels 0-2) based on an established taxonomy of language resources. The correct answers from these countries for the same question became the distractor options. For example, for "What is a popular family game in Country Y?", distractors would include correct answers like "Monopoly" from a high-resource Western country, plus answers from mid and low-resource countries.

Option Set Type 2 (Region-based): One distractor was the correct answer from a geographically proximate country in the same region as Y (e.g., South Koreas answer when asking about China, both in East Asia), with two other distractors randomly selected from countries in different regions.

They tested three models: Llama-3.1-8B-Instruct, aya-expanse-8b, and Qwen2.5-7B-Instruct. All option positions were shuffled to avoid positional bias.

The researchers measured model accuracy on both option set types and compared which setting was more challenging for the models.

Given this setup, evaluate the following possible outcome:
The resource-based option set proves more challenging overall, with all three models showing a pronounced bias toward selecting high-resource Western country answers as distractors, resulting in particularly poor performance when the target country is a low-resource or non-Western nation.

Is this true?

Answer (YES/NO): NO